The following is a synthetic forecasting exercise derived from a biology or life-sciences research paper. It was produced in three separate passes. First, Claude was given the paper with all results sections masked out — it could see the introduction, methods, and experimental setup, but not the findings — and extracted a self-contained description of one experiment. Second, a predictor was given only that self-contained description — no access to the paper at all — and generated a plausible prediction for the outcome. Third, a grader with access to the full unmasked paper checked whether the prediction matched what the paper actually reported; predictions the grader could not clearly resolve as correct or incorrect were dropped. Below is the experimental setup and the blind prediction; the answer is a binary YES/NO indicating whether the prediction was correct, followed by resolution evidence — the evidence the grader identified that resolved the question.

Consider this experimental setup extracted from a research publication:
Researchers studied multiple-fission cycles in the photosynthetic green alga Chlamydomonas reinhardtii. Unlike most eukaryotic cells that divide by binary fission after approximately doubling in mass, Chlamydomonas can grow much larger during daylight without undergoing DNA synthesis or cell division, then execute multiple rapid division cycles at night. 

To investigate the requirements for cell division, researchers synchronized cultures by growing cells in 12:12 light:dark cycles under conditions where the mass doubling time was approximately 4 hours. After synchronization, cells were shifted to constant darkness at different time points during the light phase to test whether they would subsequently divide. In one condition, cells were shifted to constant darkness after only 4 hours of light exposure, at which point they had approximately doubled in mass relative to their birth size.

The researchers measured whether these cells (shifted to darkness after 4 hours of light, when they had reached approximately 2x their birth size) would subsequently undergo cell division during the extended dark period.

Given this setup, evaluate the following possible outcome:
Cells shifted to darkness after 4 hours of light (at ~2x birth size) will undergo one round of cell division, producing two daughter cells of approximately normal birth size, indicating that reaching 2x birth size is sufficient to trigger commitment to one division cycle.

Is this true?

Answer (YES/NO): NO